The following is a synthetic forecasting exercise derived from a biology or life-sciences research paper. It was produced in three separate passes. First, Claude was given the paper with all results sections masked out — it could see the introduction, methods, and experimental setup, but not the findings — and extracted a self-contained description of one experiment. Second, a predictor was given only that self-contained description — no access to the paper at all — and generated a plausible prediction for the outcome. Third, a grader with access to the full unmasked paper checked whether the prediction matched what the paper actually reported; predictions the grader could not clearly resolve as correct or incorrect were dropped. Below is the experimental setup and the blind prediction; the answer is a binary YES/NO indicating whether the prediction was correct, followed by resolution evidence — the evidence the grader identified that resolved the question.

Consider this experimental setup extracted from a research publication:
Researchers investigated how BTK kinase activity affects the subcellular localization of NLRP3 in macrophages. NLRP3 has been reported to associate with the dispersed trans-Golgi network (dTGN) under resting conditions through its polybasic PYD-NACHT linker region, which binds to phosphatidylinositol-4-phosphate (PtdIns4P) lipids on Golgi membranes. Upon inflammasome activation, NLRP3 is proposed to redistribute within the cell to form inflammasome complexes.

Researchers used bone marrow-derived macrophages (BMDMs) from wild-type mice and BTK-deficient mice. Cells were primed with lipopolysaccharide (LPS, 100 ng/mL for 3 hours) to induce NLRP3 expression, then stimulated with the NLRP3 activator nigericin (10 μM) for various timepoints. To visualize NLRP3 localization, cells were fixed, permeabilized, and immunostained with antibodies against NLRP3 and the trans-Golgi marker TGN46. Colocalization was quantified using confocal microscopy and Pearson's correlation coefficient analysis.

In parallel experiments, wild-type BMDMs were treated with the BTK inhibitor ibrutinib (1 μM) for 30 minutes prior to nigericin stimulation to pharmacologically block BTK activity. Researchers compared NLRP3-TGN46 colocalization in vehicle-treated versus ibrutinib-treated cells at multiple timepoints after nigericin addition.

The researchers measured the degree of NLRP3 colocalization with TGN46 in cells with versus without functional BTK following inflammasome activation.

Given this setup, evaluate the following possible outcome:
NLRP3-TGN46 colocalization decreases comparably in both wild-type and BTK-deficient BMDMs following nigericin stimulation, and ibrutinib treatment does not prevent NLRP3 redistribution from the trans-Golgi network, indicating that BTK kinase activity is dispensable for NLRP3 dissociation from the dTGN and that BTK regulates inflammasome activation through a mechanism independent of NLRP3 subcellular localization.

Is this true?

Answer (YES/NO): NO